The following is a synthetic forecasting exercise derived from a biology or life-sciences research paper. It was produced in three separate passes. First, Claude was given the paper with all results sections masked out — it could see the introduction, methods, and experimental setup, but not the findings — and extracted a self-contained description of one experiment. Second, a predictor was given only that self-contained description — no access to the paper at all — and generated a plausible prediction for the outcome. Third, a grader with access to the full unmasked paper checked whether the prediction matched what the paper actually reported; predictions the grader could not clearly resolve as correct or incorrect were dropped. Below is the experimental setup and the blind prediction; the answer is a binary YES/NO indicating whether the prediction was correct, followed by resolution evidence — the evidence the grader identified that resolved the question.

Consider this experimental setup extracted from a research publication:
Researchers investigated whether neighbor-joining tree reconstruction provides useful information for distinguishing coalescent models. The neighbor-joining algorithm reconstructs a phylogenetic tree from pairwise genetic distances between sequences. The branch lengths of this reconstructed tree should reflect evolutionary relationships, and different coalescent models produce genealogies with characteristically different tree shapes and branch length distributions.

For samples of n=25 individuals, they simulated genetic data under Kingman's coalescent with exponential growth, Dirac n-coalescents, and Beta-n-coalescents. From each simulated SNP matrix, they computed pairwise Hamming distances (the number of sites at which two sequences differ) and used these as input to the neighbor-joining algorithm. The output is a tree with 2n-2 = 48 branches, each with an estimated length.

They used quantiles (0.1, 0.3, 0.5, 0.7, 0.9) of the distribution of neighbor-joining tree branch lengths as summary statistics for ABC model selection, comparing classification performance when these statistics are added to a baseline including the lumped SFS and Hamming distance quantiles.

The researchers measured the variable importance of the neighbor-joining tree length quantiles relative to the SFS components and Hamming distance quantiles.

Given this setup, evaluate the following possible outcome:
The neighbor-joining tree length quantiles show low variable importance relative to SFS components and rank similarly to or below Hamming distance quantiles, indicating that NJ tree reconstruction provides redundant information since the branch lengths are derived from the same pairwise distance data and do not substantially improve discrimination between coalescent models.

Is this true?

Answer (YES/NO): YES